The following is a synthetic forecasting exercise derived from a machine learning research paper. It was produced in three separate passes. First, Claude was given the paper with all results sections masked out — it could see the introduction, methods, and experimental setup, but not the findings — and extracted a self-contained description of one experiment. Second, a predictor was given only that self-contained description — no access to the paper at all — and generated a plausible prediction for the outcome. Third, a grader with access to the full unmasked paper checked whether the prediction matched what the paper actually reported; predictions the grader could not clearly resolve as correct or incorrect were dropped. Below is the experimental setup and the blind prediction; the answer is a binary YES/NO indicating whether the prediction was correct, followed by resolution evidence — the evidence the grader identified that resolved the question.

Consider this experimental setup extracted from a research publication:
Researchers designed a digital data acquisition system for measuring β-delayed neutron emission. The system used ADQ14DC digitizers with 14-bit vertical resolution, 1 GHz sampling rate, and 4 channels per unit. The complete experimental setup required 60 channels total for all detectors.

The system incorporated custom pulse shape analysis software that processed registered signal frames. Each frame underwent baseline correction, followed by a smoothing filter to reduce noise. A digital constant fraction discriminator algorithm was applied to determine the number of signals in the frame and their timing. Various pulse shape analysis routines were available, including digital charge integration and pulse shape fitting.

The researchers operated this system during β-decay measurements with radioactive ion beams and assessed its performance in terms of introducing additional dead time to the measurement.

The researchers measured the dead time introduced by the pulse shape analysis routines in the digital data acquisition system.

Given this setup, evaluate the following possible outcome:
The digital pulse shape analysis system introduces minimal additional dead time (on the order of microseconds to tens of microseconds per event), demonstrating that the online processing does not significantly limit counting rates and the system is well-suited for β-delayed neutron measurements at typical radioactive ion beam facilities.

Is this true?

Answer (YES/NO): NO